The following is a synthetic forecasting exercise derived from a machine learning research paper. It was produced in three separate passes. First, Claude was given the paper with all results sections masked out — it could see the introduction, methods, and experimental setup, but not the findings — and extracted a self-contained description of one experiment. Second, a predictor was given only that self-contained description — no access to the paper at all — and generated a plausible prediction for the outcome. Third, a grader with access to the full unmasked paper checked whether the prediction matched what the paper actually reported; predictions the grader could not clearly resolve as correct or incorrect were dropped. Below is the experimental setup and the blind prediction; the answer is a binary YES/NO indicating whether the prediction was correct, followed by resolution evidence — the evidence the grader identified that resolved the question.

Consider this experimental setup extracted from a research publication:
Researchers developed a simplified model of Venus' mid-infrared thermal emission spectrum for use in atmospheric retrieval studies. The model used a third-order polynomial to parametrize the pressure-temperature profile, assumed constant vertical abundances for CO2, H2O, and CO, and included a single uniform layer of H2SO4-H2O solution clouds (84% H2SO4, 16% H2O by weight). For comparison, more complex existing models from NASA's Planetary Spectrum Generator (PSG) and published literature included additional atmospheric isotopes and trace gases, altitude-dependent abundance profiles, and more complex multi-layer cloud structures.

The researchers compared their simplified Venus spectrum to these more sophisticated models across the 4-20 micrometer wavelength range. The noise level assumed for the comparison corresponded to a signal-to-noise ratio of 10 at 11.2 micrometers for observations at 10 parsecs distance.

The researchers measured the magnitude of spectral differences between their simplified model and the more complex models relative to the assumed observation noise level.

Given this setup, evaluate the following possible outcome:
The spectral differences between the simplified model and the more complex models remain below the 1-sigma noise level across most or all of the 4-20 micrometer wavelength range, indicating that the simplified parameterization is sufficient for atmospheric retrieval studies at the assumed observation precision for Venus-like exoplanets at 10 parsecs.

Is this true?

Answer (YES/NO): YES